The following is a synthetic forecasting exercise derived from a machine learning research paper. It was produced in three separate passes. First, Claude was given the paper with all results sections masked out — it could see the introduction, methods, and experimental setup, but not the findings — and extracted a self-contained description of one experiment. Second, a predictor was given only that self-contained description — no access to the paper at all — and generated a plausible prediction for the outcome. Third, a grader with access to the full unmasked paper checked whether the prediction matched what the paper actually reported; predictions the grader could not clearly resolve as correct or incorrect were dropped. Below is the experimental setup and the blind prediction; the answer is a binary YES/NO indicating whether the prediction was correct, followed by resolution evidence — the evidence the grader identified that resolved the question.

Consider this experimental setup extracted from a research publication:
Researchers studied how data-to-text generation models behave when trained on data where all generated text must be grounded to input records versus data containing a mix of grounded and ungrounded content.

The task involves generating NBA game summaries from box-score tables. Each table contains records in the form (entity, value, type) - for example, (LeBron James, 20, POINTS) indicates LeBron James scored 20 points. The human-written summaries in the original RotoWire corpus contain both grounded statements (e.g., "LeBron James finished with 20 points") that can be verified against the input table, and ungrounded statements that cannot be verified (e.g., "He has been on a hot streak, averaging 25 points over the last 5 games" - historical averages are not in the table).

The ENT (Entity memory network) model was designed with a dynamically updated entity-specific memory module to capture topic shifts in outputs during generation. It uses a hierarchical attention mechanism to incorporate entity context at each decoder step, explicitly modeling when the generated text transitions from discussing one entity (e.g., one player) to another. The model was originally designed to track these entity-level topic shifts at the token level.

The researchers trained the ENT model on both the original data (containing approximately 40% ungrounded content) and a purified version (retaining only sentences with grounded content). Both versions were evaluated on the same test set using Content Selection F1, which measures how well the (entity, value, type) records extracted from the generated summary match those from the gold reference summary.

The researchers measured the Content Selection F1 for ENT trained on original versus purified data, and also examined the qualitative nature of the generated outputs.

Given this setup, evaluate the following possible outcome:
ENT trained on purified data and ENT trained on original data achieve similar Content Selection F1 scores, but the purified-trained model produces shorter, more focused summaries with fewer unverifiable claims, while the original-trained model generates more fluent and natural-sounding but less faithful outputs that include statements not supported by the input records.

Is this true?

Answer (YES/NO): NO